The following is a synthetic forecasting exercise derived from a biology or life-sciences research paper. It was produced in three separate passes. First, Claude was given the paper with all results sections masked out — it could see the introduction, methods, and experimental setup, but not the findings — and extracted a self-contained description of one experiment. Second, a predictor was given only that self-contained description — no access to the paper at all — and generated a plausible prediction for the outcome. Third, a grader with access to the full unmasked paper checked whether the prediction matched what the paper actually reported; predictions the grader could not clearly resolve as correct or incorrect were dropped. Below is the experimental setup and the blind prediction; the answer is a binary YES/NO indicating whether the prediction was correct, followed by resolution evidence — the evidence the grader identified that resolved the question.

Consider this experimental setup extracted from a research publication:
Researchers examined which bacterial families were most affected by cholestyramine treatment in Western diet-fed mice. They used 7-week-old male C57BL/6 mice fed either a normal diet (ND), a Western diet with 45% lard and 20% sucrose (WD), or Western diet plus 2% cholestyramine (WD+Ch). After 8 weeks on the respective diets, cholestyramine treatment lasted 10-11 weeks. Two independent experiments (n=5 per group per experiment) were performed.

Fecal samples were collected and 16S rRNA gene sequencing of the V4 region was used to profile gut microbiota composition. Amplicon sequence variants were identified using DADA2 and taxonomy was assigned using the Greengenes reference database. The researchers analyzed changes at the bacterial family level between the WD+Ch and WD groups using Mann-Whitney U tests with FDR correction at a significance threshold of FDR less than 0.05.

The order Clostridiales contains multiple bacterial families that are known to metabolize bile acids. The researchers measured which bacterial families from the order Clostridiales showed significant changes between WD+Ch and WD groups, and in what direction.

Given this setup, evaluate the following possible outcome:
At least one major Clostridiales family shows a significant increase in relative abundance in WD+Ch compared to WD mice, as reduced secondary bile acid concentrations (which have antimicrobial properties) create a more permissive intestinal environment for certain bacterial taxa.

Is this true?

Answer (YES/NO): YES